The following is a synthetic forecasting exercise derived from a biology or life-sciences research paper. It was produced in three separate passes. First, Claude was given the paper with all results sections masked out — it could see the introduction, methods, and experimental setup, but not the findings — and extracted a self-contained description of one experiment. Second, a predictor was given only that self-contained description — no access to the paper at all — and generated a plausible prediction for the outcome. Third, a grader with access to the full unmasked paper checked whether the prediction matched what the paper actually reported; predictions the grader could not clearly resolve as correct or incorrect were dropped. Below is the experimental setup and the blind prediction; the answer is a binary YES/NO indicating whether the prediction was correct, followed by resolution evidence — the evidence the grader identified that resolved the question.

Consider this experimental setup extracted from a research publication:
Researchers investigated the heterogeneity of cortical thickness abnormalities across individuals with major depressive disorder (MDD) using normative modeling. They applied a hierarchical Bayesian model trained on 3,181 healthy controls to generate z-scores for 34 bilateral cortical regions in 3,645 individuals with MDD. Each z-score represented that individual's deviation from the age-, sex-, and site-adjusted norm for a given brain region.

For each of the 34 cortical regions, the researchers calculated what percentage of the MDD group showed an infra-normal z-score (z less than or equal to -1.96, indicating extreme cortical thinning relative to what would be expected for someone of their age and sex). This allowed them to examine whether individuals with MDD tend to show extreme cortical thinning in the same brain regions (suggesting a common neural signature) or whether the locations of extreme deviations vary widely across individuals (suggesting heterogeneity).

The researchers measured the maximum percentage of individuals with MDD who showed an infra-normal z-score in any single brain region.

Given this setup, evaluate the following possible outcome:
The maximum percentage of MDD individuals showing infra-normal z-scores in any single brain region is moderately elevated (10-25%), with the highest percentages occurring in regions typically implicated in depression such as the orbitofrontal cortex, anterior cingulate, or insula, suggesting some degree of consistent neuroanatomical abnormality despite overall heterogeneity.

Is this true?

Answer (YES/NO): NO